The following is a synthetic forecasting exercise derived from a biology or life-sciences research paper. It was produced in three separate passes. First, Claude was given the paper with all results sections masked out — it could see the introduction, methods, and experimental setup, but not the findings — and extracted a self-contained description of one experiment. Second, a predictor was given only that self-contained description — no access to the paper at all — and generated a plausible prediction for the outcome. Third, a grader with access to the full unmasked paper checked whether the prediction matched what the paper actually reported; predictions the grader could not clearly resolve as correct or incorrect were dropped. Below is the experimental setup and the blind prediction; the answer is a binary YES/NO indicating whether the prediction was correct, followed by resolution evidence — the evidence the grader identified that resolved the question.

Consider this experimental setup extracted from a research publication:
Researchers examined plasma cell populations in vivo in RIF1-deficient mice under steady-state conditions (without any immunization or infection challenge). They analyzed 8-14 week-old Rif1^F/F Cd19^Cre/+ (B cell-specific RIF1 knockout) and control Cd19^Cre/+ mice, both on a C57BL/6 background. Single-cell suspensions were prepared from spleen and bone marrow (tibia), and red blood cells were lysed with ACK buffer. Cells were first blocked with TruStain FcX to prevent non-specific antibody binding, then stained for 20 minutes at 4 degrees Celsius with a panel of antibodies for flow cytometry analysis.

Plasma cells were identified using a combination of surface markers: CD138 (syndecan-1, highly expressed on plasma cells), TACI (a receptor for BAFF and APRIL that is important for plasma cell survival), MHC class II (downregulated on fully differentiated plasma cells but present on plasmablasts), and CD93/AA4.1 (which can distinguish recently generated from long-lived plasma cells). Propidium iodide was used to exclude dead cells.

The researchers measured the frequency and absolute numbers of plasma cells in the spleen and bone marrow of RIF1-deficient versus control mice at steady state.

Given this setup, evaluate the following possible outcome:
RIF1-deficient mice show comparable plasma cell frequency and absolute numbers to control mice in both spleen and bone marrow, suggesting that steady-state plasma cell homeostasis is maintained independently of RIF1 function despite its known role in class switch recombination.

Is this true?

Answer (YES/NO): YES